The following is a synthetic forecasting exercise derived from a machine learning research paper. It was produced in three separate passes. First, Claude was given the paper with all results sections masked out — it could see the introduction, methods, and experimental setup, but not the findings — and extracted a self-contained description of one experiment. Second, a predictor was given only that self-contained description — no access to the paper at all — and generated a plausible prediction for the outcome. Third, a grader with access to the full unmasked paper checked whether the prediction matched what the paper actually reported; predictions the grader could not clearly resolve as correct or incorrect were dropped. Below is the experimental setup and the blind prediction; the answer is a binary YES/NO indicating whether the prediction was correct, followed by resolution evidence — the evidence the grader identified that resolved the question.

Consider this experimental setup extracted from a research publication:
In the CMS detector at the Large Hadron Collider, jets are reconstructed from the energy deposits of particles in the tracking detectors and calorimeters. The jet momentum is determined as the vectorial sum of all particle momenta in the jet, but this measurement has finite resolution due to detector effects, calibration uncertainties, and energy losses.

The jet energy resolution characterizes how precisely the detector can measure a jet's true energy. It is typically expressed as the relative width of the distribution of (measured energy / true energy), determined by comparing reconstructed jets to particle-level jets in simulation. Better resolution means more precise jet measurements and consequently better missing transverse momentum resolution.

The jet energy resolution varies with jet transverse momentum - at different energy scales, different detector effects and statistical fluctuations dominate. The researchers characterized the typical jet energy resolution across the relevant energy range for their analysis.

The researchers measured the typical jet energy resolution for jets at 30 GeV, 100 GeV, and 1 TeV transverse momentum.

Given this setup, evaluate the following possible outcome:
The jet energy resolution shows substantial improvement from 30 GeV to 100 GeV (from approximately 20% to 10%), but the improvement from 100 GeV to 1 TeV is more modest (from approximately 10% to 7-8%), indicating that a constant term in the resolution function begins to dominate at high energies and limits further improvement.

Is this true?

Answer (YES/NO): NO